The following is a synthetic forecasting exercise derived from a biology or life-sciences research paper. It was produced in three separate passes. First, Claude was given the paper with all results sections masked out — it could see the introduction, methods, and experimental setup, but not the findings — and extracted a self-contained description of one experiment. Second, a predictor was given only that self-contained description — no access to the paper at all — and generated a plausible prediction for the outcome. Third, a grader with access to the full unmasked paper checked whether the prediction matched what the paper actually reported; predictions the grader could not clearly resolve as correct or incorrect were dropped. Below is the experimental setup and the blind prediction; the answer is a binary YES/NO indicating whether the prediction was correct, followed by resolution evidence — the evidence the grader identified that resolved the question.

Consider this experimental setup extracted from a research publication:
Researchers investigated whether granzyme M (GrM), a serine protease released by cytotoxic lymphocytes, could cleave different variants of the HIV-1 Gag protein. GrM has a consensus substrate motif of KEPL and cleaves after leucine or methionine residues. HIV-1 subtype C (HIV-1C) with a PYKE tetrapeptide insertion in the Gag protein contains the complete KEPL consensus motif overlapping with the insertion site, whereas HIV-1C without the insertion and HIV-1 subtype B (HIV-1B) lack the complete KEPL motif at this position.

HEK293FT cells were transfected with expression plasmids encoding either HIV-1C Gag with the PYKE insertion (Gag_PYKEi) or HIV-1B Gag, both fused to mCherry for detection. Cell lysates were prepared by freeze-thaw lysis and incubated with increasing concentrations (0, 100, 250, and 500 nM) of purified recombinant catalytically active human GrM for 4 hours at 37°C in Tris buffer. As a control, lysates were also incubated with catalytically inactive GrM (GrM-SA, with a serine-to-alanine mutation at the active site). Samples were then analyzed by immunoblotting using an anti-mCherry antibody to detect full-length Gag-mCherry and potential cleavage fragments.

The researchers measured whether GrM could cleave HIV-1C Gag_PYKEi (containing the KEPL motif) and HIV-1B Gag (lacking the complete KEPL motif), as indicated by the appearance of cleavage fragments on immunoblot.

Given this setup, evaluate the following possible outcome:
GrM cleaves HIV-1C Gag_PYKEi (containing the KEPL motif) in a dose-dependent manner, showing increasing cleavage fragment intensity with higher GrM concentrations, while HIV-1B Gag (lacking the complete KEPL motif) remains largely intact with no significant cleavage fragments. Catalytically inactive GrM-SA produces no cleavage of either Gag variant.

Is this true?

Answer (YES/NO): NO